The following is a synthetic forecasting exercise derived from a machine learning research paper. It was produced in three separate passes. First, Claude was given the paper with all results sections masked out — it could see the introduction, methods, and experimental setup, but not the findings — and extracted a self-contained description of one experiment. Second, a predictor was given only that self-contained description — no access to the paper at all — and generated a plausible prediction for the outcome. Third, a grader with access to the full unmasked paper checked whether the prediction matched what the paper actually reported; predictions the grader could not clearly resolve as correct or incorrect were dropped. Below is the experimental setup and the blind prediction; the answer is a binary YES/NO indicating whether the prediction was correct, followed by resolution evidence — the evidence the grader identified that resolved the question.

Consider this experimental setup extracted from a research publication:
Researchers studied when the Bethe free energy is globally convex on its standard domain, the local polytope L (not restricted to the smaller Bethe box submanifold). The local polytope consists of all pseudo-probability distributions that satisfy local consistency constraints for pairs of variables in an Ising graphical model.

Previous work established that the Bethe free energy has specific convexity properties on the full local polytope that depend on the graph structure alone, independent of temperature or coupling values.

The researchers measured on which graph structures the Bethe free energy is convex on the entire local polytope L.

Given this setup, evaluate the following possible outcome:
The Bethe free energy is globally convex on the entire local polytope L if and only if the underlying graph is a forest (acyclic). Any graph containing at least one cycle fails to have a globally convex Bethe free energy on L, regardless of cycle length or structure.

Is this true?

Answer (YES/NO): NO